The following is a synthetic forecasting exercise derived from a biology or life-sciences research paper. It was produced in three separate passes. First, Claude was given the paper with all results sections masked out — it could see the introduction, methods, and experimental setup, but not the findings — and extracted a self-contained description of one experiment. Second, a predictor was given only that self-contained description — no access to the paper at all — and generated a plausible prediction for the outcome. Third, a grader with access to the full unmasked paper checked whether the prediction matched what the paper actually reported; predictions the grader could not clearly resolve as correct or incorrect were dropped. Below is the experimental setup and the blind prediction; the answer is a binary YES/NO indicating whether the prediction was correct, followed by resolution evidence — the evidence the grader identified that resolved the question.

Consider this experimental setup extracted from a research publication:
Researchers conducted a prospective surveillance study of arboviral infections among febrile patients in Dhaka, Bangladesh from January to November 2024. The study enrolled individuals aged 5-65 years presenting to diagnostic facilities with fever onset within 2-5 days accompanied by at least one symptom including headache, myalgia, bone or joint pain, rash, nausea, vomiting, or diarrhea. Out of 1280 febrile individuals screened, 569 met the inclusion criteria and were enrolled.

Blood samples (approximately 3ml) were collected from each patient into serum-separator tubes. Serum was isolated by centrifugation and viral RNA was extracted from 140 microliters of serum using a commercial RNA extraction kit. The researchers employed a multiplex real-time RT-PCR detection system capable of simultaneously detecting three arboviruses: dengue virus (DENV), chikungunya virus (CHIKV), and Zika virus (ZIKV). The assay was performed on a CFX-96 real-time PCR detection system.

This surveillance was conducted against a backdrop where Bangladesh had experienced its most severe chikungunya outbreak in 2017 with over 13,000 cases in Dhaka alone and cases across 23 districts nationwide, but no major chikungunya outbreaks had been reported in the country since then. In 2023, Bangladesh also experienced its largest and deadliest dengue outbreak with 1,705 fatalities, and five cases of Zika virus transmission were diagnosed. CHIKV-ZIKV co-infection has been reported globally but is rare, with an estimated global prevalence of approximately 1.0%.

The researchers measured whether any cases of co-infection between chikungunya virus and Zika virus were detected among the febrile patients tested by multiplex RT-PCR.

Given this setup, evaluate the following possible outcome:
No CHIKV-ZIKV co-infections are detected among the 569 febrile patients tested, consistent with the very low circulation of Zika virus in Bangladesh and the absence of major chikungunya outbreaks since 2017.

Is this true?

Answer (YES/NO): NO